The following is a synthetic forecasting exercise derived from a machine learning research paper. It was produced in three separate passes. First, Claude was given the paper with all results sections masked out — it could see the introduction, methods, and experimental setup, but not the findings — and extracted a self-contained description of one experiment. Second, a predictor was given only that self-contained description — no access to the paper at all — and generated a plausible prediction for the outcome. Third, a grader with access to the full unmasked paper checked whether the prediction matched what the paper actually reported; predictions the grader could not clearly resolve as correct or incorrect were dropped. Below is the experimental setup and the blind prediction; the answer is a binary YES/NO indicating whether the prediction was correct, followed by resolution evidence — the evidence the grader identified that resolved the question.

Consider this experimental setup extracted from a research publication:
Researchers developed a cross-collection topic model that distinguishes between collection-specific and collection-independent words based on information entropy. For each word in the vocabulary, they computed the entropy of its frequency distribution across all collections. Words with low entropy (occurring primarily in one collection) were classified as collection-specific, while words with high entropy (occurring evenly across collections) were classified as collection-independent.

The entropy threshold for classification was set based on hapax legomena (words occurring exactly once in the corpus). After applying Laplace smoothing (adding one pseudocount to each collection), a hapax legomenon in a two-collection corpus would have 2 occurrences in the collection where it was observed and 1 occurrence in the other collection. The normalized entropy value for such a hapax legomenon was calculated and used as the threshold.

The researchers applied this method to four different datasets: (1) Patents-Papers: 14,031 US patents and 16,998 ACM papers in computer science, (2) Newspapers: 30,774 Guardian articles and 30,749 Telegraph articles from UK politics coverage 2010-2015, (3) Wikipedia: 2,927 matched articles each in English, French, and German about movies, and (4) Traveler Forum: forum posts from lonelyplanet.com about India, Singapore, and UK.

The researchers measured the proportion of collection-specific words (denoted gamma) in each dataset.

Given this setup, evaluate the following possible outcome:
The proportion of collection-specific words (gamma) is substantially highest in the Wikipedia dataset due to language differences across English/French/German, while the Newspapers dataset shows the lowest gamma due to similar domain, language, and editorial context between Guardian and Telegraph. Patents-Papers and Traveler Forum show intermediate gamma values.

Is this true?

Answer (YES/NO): NO